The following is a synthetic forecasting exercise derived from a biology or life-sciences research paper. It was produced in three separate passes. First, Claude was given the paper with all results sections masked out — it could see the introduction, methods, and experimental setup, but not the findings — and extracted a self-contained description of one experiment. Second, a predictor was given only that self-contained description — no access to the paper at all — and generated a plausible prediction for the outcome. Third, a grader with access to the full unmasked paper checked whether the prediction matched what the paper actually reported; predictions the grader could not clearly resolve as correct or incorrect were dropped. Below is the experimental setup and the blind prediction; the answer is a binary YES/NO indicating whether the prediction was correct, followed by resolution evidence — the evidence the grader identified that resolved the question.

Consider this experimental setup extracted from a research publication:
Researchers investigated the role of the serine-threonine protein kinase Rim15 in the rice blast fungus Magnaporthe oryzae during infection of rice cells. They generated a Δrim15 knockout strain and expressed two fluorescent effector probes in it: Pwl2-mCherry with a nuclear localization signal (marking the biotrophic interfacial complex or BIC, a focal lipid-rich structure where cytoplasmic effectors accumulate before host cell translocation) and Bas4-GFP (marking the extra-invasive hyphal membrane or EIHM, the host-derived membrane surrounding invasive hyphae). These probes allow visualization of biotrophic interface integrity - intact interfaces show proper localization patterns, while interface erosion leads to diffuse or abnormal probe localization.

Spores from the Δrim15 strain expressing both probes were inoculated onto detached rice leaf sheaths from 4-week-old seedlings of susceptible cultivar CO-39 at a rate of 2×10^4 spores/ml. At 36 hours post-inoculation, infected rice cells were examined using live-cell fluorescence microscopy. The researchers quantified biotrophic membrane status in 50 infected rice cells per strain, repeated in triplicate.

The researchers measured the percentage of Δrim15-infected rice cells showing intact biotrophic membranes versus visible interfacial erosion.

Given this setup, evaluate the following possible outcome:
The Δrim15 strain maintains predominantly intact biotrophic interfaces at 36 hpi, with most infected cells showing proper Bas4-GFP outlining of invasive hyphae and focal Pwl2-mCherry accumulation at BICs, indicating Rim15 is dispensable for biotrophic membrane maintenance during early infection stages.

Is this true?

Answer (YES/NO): NO